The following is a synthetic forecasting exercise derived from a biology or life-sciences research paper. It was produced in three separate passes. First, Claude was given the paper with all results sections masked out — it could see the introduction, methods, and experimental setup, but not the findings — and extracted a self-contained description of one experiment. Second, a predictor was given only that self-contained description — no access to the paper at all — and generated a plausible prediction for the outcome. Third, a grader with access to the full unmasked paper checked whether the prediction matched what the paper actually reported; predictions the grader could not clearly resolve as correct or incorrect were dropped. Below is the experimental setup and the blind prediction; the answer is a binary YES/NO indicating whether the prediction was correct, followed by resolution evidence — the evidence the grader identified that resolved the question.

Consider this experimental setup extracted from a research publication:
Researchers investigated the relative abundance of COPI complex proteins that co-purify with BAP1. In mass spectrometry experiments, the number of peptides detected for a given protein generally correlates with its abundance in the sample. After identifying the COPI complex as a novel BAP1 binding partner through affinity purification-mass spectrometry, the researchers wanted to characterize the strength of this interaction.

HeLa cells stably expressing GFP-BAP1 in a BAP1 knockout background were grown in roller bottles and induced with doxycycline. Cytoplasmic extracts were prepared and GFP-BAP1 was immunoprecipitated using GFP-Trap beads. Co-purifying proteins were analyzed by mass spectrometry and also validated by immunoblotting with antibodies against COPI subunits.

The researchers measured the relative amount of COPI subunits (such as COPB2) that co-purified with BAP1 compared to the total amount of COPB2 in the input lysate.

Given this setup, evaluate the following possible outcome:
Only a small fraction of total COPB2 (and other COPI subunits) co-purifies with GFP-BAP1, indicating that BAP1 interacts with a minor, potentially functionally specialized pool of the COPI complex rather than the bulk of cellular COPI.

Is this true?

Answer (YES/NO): YES